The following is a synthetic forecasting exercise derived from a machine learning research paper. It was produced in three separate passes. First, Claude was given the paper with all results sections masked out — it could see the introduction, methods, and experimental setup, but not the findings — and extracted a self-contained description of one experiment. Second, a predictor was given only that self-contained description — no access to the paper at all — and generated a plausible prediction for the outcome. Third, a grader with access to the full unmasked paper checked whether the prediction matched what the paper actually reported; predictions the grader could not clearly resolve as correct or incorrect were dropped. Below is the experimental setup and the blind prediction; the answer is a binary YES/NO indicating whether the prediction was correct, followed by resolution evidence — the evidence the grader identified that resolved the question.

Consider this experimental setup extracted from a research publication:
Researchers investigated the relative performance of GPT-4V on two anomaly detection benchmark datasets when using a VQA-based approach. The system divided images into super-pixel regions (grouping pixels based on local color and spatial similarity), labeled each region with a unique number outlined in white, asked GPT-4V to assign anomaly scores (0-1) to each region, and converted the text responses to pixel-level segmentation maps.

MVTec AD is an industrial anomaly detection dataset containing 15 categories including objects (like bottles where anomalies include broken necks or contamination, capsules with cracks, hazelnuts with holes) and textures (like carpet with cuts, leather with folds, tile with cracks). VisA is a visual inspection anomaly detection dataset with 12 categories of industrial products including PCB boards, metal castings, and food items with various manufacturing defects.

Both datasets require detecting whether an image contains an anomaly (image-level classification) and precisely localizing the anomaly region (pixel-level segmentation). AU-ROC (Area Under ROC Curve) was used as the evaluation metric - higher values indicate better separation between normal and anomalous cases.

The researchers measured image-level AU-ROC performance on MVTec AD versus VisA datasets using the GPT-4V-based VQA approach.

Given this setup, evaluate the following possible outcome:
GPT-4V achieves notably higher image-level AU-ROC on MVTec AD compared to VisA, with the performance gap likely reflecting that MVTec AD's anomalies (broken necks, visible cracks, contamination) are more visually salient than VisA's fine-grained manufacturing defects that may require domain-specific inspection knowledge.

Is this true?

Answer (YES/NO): NO